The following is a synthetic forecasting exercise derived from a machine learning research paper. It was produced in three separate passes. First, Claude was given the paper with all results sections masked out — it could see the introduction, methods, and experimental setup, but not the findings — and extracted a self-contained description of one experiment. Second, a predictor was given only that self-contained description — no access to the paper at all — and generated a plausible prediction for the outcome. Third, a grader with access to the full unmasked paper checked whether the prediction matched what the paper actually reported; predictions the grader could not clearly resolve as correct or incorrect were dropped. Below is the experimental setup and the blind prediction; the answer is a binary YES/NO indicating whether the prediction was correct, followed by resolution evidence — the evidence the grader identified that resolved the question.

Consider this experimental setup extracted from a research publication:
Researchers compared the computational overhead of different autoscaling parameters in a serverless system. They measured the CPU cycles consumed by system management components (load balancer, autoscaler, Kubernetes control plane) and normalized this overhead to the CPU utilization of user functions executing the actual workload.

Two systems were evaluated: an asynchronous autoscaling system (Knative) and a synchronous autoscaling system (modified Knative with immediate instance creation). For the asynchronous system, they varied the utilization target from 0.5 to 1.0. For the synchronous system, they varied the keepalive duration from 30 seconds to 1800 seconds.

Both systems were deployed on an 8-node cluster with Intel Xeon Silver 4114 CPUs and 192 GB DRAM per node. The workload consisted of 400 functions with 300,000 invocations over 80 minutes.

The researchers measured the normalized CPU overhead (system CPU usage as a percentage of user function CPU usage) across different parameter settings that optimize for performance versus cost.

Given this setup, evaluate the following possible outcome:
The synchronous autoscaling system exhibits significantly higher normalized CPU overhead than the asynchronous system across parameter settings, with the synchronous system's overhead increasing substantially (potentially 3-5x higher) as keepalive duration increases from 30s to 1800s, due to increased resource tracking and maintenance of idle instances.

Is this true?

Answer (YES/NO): NO